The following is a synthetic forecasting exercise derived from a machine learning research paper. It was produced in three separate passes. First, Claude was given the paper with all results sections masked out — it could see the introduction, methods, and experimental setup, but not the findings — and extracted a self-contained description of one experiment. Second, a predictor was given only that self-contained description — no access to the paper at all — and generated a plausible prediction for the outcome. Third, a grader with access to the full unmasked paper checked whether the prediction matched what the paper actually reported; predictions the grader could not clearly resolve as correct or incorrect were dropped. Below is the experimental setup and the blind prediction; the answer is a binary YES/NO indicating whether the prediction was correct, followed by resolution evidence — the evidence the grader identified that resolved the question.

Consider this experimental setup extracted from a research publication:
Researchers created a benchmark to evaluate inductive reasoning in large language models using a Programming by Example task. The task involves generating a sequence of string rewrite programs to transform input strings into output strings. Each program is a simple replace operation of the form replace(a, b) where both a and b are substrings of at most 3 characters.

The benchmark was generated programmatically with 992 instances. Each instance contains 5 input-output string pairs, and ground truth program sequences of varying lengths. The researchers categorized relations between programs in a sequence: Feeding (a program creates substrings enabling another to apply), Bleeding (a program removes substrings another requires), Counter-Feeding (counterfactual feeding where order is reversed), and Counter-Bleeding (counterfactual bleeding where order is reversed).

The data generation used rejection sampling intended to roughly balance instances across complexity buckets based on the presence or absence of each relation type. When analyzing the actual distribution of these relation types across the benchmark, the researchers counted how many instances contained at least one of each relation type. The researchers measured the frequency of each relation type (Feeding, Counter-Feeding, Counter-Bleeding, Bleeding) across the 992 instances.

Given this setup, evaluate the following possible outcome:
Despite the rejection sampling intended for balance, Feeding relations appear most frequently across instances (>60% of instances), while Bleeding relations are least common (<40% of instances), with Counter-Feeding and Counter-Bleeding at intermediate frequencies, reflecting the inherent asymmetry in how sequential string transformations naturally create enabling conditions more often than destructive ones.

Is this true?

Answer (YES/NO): NO